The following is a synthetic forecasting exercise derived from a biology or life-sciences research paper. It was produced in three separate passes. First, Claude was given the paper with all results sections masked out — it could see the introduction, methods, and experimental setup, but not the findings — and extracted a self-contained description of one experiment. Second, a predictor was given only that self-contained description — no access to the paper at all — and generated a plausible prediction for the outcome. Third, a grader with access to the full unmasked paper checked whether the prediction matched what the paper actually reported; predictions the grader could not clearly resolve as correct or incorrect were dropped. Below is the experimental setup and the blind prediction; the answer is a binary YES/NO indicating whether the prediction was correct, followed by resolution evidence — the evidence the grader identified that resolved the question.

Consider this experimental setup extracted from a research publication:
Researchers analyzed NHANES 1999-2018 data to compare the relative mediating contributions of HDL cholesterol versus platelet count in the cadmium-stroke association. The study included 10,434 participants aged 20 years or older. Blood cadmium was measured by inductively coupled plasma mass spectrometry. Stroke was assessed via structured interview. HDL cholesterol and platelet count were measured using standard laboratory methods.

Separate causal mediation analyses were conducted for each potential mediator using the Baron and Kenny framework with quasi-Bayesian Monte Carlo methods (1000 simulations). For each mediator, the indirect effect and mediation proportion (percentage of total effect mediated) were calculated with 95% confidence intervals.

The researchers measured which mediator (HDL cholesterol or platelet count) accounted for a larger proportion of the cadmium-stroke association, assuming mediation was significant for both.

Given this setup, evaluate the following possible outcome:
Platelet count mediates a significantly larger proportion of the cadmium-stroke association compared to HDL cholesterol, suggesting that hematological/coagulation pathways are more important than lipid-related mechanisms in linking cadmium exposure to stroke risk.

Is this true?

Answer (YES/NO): YES